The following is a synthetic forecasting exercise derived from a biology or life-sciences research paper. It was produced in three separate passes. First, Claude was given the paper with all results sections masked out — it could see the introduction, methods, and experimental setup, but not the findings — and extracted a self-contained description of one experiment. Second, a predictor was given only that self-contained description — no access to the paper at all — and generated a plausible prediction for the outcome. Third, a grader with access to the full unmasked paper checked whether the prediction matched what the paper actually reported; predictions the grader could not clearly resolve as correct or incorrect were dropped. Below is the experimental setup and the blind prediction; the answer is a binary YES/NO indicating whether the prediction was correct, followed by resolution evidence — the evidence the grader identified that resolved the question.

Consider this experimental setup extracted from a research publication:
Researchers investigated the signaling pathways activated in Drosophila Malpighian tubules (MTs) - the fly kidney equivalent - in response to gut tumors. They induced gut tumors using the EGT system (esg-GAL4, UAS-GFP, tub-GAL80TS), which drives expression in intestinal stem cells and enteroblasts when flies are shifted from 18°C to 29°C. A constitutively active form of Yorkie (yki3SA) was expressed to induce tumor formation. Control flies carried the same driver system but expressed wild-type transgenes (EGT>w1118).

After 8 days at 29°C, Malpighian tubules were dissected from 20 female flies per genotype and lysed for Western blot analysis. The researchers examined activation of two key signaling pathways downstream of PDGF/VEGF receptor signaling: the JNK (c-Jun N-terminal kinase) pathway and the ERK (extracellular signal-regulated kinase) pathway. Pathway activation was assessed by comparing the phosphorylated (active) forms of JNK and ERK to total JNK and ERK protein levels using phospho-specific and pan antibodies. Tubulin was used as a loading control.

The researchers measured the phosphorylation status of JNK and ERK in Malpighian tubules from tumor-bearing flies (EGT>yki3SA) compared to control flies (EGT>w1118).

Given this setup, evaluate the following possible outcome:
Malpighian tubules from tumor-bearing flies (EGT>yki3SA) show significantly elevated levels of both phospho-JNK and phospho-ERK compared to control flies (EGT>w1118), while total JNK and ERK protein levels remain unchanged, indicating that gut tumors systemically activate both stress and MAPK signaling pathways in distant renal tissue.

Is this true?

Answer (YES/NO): NO